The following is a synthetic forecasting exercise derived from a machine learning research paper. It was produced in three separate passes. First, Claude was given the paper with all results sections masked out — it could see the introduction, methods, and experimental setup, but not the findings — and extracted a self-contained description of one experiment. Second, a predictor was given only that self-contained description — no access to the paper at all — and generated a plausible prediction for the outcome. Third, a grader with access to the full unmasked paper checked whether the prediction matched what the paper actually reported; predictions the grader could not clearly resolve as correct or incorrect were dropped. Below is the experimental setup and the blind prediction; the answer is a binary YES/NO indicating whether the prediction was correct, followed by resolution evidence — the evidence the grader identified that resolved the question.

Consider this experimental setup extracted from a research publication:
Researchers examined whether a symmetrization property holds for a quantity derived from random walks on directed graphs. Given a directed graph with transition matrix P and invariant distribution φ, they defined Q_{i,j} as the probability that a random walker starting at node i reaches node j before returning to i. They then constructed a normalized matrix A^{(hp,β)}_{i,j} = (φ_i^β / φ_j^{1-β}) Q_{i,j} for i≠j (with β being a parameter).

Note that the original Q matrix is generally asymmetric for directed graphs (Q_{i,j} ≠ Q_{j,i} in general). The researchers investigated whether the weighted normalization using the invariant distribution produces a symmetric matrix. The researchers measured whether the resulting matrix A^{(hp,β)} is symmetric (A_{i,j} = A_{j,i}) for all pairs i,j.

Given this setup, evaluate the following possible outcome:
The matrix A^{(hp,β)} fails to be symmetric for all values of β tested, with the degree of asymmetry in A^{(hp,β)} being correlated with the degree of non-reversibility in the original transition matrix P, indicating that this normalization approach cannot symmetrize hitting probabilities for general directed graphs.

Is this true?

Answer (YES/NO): NO